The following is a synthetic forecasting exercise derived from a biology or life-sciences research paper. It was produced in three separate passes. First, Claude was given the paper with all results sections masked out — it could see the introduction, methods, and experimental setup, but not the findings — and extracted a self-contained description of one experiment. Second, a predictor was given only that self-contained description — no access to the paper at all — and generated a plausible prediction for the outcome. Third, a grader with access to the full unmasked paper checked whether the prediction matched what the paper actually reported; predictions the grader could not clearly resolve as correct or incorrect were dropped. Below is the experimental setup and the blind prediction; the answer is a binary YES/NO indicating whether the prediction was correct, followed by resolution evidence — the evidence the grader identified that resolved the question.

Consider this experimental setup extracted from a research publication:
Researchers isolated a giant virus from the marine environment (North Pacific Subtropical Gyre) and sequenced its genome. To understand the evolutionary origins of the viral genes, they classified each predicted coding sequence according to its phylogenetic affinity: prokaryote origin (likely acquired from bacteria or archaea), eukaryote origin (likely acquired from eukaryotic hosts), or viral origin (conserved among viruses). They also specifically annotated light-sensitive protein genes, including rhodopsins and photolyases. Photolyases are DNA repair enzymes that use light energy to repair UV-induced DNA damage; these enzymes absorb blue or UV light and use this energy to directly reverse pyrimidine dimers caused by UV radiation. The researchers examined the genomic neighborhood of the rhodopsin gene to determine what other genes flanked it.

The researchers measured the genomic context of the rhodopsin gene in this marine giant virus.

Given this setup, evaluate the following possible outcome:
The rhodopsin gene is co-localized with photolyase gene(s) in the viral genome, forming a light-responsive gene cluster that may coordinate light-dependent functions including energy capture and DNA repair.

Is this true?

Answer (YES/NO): YES